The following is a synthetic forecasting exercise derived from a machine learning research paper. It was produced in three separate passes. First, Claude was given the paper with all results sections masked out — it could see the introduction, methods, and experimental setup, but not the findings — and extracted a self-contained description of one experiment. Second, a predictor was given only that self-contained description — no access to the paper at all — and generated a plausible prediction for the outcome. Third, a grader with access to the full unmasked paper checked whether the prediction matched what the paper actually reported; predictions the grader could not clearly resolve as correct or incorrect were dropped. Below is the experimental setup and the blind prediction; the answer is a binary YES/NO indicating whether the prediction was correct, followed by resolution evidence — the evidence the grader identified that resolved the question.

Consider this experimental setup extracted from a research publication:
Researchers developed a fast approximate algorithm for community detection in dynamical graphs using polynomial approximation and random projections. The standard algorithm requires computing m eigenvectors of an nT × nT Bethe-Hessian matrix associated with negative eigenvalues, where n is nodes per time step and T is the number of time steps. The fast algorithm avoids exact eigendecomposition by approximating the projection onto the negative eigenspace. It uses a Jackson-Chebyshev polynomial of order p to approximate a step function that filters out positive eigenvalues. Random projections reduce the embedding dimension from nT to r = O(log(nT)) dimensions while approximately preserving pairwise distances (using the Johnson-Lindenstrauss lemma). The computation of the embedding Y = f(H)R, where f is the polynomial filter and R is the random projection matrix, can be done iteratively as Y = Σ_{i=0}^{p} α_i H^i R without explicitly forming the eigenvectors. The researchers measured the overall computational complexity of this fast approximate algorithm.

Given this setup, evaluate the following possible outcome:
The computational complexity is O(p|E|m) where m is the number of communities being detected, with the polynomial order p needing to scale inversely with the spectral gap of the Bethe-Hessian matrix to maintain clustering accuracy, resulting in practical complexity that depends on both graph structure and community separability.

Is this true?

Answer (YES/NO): NO